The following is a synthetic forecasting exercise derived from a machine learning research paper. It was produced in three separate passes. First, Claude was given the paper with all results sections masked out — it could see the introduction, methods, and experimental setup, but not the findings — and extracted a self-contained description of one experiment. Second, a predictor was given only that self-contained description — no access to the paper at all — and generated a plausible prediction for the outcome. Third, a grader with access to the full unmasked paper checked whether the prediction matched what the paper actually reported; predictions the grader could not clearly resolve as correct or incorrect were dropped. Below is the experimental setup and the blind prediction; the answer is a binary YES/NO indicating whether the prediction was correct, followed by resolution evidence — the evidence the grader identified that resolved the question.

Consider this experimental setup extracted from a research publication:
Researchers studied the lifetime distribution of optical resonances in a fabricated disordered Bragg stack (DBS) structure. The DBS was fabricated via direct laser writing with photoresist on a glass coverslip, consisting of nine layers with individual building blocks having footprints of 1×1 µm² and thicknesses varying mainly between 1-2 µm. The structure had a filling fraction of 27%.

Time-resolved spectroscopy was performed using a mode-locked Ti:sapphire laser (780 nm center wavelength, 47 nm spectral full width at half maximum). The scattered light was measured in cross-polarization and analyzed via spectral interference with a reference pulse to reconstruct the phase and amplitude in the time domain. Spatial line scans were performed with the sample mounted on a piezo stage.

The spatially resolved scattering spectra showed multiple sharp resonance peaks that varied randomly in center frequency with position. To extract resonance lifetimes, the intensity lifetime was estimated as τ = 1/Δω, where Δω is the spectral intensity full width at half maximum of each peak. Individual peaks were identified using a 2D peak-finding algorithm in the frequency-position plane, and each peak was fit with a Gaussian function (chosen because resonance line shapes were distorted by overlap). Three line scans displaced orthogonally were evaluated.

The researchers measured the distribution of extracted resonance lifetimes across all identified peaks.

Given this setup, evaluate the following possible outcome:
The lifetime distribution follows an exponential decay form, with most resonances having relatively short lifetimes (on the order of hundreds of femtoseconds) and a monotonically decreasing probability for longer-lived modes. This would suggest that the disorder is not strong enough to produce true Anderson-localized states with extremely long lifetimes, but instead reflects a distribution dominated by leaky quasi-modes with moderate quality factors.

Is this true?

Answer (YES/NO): NO